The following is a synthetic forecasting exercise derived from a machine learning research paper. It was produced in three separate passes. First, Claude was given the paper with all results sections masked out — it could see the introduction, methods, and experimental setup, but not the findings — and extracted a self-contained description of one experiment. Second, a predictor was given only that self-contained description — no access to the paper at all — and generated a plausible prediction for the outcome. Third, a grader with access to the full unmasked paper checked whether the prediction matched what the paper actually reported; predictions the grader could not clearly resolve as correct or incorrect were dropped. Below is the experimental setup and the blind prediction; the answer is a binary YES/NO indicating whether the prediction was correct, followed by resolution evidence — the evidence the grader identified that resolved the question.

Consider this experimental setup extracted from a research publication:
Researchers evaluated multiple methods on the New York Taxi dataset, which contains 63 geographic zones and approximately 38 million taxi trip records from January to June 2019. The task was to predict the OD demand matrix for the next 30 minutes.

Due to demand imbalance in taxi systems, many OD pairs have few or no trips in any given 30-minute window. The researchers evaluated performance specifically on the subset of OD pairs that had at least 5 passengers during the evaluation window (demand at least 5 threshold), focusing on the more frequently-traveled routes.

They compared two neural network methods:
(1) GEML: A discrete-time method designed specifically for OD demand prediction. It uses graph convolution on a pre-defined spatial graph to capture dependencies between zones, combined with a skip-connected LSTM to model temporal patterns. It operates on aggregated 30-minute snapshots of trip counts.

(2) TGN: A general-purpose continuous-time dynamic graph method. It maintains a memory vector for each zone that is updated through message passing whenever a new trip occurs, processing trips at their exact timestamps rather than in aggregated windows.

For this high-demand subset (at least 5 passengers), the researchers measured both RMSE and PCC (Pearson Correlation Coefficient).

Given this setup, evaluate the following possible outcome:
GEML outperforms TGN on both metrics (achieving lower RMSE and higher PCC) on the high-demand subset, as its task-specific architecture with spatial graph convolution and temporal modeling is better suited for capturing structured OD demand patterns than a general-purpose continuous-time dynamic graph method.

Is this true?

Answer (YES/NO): NO